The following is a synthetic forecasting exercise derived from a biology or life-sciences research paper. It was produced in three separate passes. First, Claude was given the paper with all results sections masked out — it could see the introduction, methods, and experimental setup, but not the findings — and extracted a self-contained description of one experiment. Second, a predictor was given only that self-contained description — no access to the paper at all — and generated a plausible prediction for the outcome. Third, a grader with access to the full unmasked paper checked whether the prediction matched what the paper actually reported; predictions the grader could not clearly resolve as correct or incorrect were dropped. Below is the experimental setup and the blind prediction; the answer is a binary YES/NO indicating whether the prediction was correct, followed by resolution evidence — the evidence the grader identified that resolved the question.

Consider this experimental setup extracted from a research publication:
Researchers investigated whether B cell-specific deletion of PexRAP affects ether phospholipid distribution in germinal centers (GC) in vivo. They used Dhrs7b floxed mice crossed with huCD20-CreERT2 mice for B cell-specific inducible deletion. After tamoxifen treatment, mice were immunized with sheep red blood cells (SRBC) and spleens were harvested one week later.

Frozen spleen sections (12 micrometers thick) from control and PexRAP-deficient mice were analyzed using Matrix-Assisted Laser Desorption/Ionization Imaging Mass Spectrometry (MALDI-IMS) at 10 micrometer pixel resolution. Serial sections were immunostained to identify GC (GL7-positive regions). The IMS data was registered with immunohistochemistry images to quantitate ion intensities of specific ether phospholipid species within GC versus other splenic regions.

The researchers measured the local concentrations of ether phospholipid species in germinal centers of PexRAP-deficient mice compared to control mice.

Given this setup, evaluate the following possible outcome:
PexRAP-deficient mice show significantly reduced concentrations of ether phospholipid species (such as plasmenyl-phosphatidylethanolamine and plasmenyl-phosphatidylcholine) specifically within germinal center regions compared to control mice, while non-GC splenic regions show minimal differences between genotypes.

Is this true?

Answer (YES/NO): NO